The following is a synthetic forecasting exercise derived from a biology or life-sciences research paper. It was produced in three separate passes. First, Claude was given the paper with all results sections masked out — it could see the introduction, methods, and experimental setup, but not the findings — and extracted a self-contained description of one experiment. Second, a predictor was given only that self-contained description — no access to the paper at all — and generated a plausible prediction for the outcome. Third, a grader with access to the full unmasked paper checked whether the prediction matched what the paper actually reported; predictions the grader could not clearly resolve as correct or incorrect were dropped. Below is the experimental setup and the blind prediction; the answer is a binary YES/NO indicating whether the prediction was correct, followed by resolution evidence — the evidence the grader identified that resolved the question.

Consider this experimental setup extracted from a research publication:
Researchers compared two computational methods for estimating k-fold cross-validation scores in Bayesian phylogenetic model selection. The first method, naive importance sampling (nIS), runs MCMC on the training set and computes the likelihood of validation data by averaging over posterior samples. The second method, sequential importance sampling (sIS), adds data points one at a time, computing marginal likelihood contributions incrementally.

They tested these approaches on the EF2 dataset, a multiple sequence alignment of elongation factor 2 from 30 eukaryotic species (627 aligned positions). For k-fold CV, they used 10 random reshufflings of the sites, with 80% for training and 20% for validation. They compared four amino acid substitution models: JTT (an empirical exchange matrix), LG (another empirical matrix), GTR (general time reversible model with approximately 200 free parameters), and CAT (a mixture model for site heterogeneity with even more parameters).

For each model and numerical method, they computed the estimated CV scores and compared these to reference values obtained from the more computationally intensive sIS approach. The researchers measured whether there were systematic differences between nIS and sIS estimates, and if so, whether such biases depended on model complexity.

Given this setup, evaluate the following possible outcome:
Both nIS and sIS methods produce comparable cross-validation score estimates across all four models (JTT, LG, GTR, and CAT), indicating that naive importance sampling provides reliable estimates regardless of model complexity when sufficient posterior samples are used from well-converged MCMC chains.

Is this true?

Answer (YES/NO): NO